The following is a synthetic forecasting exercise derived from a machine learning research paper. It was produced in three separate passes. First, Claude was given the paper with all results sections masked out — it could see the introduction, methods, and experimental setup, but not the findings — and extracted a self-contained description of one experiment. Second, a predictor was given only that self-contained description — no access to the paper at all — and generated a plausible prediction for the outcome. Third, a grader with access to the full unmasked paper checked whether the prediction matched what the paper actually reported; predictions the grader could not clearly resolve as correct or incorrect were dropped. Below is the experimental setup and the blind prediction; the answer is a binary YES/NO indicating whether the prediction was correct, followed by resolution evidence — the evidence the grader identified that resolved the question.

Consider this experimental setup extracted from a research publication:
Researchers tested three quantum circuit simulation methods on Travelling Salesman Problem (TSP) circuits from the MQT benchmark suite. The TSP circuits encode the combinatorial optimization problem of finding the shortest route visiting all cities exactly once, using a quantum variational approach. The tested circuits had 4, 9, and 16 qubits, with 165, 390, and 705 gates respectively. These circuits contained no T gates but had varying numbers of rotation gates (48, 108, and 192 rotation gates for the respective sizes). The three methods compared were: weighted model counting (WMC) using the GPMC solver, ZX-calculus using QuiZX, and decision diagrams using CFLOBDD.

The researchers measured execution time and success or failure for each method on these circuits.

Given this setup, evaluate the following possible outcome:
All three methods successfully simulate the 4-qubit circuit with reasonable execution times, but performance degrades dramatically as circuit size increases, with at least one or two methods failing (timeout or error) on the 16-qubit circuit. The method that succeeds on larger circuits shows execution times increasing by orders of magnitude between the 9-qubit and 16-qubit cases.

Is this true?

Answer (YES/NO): NO